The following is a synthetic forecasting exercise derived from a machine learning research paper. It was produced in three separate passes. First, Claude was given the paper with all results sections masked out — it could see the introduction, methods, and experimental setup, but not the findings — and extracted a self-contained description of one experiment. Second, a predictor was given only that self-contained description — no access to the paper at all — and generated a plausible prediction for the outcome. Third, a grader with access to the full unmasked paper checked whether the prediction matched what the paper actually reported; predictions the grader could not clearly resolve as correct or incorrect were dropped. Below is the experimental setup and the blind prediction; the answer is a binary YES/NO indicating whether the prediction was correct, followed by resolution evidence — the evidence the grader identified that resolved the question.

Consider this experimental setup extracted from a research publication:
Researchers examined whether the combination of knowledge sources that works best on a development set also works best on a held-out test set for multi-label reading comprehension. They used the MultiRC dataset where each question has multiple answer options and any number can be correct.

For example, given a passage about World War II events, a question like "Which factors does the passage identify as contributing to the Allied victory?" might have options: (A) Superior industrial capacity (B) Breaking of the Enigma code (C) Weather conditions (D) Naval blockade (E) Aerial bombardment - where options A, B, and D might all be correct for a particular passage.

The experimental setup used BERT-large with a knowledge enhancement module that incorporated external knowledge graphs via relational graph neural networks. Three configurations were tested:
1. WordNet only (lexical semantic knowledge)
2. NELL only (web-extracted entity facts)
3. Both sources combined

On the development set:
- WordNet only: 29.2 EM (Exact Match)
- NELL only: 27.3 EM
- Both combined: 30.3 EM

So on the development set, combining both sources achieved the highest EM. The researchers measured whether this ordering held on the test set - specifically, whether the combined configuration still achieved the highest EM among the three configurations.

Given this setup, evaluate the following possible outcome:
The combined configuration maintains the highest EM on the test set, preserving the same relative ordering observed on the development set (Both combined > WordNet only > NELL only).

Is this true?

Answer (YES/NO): NO